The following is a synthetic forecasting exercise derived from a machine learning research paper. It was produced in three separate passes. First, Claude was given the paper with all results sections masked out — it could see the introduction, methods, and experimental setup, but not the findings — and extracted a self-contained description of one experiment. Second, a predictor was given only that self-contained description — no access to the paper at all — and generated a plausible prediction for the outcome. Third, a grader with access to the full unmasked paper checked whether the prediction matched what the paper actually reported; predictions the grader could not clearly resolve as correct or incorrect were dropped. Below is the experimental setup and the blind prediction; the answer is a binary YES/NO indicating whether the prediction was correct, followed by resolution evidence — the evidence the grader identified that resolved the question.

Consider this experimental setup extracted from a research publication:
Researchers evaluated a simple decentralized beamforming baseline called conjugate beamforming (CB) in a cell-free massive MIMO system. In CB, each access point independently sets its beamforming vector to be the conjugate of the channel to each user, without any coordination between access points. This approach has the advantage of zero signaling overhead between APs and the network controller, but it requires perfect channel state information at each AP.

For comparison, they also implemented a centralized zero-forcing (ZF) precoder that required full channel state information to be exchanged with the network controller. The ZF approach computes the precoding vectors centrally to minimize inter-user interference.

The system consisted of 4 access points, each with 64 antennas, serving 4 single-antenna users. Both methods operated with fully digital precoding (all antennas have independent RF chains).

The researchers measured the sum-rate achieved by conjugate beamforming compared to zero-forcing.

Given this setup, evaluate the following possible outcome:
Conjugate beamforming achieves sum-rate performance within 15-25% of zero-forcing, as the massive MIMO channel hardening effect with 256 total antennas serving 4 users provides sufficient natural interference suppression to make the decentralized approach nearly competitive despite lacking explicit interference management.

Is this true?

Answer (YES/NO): NO